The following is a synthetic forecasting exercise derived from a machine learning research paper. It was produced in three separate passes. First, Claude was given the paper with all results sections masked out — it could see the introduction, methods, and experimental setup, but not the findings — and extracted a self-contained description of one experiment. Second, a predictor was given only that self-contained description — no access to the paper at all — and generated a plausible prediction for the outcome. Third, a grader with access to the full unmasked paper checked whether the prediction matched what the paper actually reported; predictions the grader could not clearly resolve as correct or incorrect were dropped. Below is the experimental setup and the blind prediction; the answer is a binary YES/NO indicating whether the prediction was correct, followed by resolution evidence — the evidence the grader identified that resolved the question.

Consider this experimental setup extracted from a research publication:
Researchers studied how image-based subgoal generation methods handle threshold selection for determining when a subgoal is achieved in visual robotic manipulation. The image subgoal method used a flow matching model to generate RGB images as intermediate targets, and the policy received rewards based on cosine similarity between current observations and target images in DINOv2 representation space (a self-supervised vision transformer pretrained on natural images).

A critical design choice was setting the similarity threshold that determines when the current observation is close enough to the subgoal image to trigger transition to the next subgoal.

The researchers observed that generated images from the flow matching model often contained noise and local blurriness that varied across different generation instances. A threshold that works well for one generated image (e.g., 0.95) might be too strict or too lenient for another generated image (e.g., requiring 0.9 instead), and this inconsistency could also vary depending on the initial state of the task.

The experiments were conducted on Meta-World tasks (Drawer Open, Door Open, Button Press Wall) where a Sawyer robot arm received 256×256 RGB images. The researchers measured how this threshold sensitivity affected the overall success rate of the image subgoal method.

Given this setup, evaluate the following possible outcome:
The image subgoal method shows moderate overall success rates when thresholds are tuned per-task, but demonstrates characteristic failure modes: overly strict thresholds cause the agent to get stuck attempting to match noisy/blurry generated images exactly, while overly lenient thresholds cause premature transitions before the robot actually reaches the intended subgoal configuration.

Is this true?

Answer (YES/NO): NO